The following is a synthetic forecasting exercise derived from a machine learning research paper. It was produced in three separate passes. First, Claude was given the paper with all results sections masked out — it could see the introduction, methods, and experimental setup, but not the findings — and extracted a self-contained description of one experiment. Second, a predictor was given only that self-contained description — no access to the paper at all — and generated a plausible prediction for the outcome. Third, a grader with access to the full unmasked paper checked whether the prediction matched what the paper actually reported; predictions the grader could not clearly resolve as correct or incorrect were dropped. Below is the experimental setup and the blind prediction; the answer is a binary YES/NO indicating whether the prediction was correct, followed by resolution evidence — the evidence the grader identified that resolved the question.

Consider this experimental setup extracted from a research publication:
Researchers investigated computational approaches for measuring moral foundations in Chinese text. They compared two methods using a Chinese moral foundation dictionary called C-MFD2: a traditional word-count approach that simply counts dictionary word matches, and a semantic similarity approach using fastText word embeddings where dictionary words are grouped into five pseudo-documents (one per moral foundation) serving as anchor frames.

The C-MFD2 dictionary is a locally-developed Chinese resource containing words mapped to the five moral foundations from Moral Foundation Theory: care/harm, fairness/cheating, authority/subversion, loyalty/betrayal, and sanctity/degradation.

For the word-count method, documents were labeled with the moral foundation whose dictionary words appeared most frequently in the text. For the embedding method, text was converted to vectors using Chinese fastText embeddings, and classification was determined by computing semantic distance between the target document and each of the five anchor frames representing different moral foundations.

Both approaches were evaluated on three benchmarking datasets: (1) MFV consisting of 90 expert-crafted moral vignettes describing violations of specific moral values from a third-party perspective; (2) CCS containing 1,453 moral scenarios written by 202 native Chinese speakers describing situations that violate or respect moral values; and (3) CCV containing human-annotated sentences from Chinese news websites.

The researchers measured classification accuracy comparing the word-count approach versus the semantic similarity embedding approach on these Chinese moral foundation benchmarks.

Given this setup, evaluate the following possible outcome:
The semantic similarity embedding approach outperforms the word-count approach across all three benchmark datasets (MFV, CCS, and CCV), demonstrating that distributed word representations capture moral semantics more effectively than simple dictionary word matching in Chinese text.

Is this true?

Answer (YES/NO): NO